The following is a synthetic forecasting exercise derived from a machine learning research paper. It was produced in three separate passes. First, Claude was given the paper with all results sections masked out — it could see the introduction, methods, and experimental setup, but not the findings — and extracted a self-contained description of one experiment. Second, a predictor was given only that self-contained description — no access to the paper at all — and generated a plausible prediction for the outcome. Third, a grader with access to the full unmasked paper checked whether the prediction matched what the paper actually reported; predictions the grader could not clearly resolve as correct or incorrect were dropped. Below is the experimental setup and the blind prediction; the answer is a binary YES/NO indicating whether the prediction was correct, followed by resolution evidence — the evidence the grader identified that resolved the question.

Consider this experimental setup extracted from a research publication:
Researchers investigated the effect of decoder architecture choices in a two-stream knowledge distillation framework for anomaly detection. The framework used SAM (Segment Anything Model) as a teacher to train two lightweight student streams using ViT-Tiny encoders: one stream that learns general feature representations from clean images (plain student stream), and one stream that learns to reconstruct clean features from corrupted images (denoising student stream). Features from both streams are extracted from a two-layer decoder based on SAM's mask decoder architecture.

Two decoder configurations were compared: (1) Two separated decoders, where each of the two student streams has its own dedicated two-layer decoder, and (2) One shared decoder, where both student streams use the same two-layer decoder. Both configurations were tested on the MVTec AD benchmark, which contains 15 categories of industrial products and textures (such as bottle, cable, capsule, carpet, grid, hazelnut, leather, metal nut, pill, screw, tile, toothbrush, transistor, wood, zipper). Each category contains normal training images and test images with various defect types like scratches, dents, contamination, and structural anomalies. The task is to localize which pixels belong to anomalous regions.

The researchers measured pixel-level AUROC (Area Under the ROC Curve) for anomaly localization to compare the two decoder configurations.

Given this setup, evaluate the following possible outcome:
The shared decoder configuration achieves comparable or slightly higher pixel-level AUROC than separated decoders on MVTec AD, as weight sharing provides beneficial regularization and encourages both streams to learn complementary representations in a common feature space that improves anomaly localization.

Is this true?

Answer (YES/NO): NO